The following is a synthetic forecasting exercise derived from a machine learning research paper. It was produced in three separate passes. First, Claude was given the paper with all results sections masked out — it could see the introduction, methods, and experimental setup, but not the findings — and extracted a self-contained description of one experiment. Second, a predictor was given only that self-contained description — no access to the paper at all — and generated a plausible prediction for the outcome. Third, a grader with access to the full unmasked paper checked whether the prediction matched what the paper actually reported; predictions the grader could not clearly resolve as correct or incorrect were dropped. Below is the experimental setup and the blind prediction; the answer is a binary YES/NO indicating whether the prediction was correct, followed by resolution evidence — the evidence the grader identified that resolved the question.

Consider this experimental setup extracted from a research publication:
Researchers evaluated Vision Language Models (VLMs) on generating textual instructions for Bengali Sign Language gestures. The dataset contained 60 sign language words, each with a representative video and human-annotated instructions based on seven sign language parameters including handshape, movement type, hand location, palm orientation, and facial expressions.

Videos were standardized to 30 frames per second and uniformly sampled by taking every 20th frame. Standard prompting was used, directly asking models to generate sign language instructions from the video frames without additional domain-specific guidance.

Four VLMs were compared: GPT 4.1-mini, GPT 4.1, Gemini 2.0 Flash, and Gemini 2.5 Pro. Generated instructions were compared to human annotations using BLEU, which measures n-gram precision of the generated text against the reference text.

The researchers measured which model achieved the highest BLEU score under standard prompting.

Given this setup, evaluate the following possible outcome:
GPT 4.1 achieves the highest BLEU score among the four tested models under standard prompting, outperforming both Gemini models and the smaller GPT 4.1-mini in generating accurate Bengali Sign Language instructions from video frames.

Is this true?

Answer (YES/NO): NO